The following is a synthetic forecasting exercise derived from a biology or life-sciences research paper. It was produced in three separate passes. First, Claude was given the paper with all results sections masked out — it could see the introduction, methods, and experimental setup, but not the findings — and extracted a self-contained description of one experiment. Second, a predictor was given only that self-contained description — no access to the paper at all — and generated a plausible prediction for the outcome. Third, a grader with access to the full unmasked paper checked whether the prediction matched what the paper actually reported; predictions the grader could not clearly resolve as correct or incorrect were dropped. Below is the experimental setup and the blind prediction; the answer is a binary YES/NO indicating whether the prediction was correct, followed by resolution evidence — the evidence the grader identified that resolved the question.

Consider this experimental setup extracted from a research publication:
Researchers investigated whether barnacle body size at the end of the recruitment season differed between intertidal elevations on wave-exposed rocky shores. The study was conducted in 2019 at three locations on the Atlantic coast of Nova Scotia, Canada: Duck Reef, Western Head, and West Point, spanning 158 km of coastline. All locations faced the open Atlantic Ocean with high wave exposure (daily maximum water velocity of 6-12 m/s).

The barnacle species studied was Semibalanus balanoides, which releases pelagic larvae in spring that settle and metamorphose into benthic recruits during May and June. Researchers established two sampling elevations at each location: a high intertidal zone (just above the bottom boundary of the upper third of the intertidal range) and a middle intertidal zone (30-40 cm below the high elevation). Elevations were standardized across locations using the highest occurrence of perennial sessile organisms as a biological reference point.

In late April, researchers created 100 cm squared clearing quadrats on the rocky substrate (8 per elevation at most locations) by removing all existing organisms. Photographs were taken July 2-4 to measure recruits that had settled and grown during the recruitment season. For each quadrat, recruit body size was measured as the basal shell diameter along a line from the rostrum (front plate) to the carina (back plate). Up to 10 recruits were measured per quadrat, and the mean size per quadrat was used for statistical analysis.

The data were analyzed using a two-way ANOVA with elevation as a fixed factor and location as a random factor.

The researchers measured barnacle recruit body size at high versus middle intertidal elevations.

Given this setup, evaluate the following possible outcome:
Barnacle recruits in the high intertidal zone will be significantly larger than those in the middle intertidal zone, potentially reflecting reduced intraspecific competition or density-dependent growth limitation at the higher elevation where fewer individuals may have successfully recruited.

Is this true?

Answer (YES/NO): NO